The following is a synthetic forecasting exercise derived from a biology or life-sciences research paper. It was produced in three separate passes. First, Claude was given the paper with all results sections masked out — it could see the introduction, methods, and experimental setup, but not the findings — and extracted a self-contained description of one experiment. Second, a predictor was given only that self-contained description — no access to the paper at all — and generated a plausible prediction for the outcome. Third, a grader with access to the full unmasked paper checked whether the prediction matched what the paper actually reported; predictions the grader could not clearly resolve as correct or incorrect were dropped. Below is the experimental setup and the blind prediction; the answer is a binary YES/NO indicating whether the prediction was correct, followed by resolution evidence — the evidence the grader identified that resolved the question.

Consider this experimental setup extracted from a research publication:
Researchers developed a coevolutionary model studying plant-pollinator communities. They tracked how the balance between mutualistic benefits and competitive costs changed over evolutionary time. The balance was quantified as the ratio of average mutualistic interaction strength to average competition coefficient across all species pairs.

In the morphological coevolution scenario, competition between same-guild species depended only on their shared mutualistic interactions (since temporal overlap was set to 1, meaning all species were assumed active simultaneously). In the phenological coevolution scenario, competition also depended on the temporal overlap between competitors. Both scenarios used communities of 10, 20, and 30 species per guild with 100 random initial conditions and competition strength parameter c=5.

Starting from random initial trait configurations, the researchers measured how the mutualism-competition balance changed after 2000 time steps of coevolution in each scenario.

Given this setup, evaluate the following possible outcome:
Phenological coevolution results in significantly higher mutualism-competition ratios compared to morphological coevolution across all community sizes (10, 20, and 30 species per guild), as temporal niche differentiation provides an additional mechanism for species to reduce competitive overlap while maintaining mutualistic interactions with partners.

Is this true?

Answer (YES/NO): YES